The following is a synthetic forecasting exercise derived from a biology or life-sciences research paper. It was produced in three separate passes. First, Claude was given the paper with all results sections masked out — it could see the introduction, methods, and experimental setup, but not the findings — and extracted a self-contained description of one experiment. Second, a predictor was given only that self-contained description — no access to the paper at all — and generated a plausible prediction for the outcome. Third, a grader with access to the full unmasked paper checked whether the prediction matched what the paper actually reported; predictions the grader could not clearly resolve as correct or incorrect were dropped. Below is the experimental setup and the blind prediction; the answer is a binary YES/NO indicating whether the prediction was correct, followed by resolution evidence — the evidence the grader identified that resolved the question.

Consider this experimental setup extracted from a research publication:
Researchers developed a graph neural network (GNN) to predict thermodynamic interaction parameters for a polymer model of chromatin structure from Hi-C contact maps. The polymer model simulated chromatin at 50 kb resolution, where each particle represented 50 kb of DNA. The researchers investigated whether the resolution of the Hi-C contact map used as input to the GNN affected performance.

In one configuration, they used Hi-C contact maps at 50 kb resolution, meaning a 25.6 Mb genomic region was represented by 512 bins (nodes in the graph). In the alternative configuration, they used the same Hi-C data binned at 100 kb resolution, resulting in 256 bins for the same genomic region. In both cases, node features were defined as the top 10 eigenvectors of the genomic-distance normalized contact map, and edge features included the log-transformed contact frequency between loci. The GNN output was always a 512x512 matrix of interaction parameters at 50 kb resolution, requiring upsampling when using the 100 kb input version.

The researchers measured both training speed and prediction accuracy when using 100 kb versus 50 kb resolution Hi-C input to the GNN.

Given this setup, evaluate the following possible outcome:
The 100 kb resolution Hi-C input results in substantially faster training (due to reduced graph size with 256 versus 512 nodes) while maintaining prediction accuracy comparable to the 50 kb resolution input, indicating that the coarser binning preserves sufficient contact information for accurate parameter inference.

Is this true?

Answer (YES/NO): NO